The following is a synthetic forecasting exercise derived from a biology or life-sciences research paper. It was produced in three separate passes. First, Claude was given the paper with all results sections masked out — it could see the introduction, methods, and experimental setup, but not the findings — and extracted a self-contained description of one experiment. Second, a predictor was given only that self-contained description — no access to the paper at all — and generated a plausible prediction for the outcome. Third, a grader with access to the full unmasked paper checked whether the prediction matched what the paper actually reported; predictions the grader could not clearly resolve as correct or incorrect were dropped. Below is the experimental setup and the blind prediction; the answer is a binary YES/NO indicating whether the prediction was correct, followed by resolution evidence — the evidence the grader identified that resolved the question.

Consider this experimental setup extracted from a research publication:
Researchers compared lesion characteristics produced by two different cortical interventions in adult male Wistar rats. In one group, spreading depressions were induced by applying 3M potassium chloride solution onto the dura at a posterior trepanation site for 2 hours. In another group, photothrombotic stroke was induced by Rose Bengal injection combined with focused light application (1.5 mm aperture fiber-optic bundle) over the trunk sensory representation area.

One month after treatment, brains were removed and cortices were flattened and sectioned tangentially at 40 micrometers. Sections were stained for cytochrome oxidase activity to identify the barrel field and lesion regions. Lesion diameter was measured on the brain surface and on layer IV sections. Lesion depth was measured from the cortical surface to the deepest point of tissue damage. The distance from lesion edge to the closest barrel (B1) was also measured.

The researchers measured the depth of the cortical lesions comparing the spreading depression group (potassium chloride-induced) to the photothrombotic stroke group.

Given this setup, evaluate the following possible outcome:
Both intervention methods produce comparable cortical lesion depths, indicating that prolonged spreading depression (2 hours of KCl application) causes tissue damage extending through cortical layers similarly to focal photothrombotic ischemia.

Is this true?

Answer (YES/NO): NO